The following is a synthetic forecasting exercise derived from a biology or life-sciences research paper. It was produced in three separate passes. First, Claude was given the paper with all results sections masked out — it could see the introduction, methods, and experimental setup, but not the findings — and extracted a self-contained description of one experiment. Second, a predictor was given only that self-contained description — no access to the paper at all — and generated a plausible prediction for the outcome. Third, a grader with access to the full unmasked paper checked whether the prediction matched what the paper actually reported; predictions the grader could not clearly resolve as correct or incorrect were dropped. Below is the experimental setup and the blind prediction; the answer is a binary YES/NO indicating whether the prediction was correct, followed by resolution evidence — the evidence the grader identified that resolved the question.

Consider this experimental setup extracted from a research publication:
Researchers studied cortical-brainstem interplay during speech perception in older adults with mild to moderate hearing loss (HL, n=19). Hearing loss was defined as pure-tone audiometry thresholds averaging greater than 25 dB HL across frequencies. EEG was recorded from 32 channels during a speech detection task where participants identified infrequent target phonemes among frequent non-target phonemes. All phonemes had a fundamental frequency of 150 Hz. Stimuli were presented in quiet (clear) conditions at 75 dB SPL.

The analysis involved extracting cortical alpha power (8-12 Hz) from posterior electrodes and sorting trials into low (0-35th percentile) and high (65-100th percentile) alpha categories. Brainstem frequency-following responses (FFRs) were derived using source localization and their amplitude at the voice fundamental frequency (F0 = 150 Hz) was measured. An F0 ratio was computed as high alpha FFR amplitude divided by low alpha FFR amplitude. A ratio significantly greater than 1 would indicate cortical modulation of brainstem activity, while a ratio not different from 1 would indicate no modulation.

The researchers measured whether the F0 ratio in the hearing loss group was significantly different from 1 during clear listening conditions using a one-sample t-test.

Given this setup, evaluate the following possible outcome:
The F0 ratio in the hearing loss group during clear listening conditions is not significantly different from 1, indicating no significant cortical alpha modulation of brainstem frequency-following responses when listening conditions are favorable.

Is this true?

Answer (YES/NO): YES